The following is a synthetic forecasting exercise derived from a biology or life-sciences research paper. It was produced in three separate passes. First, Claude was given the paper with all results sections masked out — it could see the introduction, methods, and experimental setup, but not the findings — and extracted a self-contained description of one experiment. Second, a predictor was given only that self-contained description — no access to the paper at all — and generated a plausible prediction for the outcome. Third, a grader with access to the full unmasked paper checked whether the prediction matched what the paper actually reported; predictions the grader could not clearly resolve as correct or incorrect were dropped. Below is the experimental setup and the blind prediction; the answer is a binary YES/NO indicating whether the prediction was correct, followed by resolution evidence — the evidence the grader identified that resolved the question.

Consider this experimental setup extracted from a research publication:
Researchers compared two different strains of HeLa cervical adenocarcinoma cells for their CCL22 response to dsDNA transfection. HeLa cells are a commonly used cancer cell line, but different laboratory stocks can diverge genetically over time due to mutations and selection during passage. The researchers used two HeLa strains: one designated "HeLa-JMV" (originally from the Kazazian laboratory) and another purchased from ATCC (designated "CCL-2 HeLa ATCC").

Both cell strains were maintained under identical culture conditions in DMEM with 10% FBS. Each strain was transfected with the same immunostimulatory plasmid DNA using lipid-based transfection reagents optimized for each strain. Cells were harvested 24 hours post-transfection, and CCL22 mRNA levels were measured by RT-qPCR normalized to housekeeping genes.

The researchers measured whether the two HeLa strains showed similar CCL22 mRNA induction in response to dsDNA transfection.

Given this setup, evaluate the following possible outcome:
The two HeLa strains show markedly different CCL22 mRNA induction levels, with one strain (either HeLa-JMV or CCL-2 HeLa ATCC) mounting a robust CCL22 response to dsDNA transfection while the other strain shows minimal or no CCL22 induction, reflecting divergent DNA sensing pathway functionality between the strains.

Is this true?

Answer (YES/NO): YES